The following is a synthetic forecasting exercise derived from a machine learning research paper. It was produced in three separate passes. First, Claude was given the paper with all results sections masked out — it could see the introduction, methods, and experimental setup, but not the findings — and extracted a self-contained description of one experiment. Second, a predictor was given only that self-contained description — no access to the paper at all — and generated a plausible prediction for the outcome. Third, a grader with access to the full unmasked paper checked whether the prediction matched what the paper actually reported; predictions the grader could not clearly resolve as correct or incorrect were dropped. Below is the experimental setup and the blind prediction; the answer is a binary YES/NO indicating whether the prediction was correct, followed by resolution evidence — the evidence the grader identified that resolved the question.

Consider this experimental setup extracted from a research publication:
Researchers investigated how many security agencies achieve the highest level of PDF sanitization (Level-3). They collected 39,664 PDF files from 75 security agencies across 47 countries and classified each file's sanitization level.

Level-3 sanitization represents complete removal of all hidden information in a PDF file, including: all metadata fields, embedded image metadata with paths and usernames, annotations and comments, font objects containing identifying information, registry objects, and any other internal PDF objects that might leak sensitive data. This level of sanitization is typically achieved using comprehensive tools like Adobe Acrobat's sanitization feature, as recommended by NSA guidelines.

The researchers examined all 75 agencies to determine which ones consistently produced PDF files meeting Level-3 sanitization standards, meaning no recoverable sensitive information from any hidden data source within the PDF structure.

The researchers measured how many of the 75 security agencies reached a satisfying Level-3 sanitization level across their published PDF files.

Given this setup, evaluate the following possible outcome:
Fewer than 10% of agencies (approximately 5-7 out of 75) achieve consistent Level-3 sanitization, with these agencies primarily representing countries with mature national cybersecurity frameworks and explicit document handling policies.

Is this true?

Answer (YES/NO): NO